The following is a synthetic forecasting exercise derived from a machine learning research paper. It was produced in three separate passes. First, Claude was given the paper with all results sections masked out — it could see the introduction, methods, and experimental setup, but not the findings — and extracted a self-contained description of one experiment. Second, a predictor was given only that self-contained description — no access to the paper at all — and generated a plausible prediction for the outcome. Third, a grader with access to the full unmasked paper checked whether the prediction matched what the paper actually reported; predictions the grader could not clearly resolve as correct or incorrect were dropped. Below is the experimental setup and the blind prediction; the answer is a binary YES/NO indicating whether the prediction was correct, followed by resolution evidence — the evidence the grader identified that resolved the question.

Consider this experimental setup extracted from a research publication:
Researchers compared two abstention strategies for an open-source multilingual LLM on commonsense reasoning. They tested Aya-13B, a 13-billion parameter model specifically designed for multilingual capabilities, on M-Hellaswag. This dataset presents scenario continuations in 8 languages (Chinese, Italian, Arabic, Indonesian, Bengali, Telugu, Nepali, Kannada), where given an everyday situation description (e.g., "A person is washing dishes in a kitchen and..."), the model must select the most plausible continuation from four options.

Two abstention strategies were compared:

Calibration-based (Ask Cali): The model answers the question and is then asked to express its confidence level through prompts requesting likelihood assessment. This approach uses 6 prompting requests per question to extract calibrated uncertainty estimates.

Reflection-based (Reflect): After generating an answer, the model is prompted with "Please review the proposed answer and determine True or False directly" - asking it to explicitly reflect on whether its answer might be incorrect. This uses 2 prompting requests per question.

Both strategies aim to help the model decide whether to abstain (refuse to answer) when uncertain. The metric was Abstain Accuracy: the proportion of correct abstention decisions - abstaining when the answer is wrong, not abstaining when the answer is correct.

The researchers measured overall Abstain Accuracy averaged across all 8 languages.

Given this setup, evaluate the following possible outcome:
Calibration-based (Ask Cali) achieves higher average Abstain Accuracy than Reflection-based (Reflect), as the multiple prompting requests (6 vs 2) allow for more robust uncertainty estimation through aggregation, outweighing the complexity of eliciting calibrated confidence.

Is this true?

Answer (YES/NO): YES